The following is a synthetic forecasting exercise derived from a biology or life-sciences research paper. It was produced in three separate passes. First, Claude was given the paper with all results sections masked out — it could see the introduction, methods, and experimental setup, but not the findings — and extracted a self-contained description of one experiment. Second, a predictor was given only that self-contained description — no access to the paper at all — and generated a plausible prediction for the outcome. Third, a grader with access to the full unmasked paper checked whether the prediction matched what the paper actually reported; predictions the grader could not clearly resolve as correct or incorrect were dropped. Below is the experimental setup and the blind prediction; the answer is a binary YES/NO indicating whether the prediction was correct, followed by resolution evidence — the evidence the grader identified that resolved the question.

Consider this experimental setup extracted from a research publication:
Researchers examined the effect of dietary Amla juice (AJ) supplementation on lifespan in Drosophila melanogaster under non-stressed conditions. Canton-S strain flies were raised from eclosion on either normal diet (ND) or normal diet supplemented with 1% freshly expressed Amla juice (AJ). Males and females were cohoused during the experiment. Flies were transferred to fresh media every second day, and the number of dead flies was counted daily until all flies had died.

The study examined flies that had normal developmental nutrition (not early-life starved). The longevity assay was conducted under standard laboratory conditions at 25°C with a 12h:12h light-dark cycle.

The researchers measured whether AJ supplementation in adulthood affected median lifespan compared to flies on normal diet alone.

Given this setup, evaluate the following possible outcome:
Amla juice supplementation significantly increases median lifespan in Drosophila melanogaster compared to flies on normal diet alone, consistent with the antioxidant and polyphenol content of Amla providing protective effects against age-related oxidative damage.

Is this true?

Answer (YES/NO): NO